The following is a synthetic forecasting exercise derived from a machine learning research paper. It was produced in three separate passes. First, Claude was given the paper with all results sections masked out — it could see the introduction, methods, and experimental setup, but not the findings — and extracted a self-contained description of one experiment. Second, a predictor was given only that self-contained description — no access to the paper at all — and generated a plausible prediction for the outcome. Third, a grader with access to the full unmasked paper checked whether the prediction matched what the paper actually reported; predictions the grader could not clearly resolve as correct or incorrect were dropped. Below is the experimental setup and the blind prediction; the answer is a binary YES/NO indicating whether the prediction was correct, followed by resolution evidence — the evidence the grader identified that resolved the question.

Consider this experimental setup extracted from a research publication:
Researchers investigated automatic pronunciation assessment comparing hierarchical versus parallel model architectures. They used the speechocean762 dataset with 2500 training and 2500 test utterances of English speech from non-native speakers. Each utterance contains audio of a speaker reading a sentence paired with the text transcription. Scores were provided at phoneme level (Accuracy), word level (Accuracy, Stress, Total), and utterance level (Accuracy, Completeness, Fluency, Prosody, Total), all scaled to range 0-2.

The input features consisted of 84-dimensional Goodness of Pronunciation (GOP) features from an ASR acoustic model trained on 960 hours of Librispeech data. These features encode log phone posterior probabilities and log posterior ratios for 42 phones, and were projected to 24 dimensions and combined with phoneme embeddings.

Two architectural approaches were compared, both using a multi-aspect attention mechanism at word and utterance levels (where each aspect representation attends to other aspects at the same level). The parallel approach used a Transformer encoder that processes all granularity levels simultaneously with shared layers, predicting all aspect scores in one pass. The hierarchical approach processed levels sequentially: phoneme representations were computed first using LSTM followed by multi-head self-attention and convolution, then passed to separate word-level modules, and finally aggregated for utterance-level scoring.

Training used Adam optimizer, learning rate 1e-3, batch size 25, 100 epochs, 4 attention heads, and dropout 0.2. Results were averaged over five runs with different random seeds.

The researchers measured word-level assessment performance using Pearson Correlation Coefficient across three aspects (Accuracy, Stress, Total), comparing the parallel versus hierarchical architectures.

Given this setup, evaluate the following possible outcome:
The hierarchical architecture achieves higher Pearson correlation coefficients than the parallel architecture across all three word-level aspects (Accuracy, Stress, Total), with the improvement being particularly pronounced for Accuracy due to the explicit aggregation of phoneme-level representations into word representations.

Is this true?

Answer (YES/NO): NO